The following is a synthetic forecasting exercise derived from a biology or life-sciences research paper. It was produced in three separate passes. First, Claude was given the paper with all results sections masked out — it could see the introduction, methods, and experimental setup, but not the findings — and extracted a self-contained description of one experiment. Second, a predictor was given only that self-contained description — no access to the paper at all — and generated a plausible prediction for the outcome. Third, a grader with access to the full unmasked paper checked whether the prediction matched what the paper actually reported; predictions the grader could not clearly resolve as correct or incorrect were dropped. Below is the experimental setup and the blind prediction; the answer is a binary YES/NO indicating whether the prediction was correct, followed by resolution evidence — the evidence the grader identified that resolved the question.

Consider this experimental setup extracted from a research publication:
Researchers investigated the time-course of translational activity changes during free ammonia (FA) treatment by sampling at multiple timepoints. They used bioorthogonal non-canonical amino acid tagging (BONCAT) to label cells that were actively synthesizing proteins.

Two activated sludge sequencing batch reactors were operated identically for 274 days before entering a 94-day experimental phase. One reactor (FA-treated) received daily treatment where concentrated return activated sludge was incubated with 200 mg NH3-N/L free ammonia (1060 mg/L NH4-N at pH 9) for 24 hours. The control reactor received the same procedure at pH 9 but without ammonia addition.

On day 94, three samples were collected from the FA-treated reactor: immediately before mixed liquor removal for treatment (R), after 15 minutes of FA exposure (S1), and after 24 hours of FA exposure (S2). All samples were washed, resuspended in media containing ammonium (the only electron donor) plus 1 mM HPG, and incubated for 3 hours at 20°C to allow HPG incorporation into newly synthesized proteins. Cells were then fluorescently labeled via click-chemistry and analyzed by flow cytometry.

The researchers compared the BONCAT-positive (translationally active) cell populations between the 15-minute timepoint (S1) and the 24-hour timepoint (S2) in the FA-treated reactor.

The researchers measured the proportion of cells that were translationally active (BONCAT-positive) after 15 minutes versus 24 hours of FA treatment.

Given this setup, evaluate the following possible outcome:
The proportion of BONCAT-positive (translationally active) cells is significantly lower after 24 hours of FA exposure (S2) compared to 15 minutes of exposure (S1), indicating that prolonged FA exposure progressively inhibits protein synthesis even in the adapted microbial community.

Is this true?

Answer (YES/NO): NO